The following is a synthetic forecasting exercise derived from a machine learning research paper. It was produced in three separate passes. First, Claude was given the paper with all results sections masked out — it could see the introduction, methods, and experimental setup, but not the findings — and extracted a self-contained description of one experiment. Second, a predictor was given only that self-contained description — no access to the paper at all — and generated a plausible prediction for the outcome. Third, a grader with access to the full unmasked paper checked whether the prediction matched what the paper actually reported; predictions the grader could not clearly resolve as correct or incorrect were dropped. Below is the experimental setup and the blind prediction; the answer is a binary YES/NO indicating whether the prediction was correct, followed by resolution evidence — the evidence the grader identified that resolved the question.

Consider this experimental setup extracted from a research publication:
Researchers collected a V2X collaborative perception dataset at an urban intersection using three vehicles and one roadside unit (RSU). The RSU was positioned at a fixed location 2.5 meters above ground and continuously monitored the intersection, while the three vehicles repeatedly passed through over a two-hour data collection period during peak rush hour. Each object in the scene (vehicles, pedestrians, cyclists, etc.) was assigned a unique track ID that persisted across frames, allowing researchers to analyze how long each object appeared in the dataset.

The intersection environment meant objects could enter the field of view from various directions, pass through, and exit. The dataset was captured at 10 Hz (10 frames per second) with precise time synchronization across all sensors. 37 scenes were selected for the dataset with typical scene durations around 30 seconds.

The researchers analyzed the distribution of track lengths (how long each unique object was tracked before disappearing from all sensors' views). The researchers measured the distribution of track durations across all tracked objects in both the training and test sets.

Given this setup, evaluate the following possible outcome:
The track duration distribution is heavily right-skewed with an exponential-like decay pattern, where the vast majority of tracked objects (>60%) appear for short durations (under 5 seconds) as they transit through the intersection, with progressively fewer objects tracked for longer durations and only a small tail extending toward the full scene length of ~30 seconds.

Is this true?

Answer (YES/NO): NO